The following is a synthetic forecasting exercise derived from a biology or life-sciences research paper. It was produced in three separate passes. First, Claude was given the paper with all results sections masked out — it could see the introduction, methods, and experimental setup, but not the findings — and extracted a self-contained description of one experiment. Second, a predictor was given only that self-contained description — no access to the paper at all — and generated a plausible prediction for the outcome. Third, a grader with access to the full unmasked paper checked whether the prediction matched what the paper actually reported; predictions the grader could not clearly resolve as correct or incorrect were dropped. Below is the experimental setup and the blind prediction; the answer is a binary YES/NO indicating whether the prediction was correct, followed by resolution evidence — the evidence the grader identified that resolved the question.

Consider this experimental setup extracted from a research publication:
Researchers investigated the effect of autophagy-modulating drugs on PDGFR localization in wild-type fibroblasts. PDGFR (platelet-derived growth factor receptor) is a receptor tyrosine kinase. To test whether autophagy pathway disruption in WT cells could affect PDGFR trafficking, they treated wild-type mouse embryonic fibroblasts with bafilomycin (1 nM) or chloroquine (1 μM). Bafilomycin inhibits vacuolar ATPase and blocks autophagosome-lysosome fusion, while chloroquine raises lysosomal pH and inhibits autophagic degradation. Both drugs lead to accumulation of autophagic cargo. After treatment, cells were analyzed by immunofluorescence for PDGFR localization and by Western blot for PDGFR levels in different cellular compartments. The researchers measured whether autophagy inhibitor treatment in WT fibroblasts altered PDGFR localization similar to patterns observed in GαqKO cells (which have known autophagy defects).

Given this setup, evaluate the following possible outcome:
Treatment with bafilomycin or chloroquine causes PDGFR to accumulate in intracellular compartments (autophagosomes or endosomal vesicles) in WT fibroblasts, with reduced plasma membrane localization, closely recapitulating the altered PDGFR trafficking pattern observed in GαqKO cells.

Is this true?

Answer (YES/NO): YES